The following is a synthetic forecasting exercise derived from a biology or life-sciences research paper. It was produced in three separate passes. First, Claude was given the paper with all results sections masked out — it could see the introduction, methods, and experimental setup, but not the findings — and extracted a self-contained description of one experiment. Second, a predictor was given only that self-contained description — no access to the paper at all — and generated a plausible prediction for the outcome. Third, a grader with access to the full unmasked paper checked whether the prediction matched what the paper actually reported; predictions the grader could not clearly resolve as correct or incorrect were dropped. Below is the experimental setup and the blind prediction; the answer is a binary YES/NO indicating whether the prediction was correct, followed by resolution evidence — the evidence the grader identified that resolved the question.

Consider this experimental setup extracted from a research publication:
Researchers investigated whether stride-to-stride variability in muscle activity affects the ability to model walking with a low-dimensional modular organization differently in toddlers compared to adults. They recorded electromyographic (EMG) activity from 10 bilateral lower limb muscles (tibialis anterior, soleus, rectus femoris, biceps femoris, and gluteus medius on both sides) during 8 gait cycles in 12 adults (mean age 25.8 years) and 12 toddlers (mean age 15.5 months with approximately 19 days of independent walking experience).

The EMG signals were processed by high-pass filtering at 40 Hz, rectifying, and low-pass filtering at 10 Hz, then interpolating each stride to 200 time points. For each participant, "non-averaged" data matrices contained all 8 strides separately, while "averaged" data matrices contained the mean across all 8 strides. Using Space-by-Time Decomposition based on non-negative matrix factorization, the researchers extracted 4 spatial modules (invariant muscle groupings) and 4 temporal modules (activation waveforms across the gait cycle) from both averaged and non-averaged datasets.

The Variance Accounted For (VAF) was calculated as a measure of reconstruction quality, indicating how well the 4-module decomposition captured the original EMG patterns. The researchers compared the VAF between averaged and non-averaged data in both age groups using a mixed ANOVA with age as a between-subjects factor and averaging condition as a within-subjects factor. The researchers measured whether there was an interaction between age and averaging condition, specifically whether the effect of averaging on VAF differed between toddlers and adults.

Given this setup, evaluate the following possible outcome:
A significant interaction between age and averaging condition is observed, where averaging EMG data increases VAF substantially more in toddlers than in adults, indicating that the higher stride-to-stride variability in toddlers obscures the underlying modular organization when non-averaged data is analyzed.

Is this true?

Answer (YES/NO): YES